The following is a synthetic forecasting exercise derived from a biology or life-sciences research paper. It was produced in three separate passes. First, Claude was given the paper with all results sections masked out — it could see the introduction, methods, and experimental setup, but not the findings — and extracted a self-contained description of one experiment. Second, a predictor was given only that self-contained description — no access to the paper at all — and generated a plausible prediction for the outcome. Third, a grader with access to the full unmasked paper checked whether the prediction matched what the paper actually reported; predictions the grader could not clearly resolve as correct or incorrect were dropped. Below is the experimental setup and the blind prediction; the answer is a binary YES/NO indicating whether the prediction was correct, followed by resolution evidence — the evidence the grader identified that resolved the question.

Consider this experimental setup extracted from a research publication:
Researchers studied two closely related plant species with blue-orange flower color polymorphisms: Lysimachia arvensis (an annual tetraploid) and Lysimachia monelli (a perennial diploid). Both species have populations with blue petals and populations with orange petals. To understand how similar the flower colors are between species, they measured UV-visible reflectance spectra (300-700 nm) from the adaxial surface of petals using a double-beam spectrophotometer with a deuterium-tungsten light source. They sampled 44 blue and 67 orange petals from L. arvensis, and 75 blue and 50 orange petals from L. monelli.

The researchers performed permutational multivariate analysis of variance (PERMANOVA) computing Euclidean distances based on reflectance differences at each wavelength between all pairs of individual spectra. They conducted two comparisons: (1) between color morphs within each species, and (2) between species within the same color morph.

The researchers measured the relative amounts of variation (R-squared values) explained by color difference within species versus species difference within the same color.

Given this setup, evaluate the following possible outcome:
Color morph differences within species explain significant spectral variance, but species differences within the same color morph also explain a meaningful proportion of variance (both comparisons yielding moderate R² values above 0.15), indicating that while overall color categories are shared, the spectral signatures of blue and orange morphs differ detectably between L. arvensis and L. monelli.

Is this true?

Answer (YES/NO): NO